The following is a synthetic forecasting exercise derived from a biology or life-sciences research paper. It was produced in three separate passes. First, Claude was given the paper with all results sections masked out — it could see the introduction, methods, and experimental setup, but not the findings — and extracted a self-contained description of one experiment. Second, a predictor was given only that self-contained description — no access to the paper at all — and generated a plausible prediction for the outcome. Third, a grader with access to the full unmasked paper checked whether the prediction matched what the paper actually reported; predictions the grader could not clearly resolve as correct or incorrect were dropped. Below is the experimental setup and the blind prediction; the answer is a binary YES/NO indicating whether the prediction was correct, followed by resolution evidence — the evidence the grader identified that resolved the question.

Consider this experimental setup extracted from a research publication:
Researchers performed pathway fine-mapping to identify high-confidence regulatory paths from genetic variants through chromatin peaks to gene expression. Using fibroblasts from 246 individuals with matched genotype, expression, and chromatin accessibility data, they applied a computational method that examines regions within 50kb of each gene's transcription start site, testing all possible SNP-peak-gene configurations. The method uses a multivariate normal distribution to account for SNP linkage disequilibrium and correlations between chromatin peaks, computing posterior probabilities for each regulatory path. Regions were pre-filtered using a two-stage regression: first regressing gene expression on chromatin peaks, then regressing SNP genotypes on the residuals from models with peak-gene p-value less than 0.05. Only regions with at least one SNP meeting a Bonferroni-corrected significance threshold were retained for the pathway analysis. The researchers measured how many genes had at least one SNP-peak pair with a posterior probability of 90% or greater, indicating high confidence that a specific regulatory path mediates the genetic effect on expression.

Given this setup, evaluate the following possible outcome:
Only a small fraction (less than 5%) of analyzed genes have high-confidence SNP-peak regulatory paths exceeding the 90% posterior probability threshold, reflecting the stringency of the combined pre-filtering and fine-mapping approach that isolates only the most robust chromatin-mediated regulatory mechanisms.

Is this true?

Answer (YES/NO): NO